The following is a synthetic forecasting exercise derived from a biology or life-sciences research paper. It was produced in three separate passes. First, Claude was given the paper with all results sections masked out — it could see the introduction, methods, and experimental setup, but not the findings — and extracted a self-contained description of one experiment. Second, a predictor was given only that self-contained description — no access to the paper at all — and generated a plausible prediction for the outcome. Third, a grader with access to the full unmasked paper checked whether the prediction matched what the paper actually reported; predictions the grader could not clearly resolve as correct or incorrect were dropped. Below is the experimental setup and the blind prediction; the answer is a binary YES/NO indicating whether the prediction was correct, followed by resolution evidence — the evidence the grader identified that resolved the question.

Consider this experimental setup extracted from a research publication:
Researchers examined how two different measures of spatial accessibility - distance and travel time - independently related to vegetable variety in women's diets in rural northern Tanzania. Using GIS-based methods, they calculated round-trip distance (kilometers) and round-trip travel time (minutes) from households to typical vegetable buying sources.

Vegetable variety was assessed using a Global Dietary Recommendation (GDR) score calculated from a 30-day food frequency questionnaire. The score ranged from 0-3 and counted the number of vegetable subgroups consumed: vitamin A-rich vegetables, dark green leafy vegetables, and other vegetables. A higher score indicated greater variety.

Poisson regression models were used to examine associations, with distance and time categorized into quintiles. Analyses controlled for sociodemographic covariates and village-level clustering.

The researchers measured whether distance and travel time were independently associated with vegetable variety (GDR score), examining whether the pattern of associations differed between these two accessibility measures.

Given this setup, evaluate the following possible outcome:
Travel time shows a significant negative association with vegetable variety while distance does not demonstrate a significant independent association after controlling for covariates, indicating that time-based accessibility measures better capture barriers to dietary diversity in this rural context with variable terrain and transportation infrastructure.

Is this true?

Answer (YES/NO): NO